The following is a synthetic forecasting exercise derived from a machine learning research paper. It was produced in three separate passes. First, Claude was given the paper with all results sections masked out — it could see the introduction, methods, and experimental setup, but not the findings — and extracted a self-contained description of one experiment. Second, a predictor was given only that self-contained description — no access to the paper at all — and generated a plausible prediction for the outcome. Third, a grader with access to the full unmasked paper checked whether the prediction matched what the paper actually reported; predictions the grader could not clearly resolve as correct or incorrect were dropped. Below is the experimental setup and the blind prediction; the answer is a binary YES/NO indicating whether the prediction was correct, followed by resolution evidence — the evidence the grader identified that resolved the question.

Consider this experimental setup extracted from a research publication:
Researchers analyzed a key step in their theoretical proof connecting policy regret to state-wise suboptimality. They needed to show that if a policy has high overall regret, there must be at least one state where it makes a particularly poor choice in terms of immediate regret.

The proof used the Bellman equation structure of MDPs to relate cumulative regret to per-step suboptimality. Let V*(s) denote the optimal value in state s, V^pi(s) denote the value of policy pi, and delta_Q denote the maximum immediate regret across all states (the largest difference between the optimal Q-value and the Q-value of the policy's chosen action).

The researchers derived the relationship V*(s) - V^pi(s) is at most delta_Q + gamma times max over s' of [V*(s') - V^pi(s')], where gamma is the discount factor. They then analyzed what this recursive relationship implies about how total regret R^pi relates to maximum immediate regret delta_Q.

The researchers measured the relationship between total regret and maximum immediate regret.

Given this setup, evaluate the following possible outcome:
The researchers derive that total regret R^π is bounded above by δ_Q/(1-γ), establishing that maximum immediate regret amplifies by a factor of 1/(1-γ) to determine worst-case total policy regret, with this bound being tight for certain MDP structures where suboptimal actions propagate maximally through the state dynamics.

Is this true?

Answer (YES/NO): NO